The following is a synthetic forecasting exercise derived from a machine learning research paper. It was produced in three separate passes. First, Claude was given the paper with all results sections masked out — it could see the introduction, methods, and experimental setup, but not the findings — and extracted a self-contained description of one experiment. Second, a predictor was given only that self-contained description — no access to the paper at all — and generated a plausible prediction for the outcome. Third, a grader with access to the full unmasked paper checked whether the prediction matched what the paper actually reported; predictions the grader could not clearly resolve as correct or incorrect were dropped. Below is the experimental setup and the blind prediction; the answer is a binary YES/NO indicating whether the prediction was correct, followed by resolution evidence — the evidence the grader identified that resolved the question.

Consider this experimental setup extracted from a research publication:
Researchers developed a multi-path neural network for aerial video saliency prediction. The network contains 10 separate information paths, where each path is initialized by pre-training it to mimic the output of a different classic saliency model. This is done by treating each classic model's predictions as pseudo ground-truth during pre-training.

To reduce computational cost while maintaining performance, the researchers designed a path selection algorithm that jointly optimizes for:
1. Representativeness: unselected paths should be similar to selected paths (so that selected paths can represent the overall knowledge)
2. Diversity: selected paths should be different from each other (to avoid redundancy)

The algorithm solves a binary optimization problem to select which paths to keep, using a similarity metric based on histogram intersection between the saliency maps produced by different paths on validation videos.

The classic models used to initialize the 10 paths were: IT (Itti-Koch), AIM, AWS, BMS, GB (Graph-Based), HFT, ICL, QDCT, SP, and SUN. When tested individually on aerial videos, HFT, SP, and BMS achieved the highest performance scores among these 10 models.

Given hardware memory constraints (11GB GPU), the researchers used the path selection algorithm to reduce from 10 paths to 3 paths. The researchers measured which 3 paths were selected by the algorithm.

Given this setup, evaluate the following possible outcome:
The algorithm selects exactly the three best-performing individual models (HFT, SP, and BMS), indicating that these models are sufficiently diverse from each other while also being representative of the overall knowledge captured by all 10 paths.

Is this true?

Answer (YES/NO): NO